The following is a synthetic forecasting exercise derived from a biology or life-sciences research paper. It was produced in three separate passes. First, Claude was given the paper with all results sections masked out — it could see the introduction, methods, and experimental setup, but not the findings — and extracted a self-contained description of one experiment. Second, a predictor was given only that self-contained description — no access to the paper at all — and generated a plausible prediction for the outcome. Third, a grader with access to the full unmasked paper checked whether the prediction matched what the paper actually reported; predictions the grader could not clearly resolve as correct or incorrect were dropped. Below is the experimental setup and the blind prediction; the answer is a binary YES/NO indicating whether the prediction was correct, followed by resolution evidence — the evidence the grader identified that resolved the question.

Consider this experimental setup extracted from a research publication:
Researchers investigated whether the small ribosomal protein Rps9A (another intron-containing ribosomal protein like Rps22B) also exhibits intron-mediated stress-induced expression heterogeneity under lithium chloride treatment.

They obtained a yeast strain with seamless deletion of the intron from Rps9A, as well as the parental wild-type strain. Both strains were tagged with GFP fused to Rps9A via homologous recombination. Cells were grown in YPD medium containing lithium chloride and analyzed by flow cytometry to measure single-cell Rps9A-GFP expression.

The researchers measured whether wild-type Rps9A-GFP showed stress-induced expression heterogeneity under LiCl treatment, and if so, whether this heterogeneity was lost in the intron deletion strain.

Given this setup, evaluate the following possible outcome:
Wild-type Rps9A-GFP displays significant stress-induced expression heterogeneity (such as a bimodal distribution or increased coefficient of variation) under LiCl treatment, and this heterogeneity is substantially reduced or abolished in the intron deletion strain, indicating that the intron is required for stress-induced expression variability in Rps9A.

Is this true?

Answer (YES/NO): YES